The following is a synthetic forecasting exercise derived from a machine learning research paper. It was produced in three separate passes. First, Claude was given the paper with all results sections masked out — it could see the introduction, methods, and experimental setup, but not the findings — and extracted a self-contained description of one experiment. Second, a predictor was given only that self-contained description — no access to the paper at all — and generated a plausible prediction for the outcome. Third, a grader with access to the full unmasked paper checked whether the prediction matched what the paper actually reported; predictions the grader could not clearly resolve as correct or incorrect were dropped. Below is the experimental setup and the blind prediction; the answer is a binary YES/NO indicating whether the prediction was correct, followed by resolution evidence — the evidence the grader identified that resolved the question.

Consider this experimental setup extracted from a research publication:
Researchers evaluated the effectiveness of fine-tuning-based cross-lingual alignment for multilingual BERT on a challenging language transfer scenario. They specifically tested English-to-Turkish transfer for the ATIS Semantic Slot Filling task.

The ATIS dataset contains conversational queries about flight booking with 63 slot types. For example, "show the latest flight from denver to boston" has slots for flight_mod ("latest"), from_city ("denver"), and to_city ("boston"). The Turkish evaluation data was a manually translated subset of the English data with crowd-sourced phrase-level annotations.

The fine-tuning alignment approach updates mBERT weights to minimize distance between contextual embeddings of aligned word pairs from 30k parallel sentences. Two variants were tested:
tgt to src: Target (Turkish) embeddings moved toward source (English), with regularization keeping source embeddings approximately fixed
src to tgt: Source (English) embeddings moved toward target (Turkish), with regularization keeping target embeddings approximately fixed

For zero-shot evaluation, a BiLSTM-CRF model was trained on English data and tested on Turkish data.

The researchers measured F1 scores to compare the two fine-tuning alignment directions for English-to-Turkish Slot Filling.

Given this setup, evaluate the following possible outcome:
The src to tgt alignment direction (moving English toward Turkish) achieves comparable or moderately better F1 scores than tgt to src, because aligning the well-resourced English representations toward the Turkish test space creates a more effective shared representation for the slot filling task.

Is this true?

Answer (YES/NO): NO